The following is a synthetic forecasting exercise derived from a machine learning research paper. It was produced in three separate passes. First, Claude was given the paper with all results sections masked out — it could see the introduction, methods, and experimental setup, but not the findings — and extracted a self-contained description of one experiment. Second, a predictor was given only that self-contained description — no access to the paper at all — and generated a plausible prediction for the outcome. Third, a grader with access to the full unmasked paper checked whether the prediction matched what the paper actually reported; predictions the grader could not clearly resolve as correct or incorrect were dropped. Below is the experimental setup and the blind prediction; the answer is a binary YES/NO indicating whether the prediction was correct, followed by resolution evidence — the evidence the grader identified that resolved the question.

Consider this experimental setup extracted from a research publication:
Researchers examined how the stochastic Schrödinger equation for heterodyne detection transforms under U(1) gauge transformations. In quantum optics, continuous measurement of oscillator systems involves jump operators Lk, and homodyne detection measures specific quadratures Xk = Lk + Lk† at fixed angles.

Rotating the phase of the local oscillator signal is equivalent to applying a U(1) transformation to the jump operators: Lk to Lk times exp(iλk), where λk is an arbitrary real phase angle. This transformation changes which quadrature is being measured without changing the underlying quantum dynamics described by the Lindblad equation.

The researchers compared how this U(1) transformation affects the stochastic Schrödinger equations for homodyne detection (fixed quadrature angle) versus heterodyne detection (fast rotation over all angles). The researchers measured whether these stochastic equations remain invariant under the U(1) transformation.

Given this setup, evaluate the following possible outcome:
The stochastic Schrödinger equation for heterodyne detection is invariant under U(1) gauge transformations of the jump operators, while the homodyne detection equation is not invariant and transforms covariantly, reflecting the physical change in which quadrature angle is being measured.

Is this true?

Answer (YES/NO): YES